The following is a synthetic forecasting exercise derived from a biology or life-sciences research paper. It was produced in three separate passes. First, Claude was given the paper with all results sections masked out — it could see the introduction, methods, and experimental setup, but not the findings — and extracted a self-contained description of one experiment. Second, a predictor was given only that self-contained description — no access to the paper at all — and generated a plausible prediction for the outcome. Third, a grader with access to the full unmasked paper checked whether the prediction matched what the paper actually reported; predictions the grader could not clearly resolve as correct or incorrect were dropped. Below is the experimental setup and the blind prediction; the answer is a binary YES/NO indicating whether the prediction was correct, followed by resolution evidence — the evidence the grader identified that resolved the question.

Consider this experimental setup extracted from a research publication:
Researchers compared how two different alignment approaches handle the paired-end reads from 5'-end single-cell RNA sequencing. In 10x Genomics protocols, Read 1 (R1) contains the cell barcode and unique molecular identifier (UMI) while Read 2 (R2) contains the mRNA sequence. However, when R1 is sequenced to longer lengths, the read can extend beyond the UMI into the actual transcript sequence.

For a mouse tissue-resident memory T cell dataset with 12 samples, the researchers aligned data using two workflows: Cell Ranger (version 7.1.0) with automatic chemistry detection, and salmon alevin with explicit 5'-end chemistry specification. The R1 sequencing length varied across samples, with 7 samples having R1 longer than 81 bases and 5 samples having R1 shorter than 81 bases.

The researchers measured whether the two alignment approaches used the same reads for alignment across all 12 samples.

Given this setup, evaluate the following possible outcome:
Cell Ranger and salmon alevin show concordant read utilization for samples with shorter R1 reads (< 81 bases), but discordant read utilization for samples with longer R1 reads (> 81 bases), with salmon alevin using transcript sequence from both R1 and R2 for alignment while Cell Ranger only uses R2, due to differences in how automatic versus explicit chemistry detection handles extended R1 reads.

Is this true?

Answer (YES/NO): NO